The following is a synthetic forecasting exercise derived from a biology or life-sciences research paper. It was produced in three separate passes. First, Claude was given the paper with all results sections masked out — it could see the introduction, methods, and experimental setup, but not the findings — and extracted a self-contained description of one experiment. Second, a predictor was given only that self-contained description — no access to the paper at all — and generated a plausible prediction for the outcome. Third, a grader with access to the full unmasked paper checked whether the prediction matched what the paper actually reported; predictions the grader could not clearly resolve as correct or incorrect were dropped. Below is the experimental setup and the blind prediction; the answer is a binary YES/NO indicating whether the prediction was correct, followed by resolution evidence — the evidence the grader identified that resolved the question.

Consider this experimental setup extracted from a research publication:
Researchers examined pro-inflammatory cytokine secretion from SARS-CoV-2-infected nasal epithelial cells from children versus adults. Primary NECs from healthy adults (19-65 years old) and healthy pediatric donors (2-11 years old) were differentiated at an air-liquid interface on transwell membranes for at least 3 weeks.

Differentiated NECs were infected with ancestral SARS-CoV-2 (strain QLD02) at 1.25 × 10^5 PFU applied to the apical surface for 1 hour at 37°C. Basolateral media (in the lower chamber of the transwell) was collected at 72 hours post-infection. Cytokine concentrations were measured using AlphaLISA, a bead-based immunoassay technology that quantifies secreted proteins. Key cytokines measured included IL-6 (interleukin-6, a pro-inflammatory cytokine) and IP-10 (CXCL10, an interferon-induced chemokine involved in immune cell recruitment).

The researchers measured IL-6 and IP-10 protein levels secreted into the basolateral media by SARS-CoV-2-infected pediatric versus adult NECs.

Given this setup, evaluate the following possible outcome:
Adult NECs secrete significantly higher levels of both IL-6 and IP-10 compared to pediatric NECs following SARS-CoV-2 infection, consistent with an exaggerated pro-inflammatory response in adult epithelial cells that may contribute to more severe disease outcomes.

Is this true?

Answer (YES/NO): NO